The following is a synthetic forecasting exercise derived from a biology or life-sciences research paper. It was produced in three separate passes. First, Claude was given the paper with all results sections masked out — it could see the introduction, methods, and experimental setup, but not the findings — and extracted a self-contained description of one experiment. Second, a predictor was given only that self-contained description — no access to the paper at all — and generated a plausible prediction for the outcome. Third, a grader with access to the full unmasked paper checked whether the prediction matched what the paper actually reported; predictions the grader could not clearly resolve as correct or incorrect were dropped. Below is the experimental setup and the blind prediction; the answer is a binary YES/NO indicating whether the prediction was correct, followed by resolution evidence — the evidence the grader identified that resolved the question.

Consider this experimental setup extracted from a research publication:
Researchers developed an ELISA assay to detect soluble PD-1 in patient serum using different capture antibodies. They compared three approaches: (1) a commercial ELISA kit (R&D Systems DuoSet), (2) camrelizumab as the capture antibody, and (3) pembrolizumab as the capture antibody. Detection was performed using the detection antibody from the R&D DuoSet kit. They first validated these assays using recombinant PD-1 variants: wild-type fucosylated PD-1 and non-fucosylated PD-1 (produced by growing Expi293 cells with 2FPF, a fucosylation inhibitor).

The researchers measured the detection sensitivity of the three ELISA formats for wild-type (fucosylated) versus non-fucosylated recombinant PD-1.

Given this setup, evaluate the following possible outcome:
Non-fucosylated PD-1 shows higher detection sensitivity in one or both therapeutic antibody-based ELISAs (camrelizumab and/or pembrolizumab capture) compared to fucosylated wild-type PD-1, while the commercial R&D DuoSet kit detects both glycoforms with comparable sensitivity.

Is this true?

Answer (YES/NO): NO